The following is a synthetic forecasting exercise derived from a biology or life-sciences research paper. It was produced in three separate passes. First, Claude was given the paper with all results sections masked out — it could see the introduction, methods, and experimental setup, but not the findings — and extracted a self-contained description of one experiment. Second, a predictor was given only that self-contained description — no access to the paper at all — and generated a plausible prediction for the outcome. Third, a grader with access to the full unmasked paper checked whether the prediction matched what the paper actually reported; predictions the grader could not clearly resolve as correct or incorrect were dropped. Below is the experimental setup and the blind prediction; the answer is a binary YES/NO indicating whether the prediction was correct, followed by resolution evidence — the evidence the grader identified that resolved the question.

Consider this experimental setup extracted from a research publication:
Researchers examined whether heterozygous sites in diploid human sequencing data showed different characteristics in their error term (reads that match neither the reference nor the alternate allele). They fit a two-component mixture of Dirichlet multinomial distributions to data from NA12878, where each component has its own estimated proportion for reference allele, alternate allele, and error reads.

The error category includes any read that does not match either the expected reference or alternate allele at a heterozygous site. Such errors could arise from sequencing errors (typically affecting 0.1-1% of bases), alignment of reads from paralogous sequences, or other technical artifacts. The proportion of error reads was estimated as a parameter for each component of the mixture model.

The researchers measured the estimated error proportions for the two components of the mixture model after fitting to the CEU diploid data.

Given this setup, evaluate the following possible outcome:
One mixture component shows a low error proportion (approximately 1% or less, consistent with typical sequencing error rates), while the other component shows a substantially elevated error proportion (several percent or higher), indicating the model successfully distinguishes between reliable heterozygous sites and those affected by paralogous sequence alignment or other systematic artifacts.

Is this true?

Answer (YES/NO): YES